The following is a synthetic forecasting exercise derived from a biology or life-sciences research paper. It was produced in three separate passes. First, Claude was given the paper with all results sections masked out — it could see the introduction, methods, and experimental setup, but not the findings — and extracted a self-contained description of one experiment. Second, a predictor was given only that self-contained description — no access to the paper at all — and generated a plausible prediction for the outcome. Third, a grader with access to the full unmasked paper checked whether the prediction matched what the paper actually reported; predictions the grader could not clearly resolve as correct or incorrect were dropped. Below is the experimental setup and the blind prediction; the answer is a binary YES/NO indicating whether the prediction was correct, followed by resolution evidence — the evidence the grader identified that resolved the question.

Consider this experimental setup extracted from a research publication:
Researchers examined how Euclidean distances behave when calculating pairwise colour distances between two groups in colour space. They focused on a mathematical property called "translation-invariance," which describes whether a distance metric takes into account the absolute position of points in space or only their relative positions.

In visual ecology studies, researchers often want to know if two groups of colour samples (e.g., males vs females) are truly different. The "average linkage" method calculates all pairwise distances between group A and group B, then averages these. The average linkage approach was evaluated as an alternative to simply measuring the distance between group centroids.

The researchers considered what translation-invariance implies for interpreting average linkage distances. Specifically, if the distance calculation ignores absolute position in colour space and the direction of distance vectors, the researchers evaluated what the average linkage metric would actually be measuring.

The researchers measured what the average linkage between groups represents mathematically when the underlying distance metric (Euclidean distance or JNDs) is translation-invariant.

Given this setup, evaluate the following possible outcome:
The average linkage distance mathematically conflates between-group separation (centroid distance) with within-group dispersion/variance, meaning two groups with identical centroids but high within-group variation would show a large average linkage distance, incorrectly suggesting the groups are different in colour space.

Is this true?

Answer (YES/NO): YES